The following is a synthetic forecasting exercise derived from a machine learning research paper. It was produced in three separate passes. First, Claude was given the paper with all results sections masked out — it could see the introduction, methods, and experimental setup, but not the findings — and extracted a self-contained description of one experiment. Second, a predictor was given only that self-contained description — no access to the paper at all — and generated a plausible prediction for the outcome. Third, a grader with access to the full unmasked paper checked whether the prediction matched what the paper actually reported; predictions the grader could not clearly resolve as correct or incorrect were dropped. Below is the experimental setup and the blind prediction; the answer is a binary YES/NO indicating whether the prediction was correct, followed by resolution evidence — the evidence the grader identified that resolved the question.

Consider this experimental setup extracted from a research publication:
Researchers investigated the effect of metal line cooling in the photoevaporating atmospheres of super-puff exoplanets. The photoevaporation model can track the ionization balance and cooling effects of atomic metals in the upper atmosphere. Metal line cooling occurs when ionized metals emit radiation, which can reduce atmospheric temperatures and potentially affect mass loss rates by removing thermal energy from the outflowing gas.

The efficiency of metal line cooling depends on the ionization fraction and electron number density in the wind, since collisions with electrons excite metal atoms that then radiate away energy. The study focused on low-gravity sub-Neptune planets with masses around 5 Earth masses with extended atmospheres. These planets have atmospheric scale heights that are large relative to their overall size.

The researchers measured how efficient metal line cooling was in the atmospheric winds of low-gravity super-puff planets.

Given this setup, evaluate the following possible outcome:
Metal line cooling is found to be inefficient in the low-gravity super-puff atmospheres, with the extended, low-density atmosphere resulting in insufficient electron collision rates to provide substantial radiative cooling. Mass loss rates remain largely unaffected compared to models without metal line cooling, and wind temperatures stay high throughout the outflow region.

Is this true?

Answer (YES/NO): YES